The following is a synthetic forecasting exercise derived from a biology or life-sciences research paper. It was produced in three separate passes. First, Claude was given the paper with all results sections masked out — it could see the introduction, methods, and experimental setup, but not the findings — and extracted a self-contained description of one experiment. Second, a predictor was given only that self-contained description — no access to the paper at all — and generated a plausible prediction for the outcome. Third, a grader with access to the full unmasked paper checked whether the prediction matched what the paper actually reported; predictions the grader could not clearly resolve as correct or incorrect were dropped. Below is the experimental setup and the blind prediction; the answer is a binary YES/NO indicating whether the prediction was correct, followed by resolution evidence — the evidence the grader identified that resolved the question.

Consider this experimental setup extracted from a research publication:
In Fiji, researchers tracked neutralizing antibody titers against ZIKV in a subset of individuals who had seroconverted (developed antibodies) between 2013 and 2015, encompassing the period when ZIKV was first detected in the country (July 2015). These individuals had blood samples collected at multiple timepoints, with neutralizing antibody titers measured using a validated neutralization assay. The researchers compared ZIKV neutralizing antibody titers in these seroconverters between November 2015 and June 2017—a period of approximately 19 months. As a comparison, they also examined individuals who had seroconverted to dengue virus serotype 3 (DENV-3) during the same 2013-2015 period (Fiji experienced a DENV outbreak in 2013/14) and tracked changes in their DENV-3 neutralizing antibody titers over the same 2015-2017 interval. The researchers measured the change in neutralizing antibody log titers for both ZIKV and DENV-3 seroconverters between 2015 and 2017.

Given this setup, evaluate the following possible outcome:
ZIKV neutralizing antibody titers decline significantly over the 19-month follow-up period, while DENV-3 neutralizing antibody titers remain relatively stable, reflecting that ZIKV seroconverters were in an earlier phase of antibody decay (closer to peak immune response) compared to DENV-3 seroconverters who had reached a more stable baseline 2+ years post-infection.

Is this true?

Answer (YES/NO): NO